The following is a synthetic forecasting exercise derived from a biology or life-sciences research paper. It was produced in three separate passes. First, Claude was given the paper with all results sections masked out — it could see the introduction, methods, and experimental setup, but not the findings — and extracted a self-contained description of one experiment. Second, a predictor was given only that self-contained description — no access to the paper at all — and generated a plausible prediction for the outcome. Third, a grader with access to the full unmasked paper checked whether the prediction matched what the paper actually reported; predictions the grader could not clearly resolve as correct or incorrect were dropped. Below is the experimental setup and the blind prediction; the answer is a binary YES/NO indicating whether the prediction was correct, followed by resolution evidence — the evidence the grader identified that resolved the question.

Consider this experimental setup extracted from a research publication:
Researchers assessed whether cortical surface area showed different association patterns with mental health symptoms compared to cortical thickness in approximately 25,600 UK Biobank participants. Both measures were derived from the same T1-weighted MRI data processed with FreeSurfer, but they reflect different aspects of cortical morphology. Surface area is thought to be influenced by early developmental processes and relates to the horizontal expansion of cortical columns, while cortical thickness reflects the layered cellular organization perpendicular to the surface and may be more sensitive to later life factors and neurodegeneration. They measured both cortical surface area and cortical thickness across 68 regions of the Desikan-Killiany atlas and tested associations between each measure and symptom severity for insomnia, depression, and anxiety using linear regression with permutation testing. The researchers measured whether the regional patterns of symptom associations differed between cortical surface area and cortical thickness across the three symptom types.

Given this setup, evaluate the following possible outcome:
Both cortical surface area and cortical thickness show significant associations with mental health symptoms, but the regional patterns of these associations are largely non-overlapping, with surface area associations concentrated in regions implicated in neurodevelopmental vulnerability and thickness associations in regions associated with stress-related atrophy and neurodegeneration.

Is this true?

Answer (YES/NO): NO